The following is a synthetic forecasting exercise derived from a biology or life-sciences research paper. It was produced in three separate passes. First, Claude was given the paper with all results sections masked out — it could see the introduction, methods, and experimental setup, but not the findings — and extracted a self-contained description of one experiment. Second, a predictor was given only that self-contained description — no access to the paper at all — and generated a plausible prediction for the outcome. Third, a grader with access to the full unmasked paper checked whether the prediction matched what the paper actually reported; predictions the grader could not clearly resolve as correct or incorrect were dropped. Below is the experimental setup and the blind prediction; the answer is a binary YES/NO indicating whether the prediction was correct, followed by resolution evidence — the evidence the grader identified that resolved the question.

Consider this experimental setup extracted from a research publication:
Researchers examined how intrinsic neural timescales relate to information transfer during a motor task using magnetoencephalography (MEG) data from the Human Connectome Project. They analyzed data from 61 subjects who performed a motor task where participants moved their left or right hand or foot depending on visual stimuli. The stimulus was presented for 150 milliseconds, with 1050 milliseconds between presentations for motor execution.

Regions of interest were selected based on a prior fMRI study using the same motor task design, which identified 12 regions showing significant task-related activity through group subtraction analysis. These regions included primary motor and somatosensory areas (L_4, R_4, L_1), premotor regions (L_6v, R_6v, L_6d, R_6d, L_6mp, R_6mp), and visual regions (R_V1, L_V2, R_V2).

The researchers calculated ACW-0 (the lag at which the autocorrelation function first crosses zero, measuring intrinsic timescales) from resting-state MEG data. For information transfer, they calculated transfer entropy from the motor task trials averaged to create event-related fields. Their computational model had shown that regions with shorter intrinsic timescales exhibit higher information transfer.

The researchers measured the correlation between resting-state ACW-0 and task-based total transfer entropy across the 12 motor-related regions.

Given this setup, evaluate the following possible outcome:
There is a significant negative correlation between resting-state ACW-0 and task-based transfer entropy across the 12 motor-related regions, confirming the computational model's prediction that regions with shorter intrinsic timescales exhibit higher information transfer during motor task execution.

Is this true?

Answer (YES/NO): YES